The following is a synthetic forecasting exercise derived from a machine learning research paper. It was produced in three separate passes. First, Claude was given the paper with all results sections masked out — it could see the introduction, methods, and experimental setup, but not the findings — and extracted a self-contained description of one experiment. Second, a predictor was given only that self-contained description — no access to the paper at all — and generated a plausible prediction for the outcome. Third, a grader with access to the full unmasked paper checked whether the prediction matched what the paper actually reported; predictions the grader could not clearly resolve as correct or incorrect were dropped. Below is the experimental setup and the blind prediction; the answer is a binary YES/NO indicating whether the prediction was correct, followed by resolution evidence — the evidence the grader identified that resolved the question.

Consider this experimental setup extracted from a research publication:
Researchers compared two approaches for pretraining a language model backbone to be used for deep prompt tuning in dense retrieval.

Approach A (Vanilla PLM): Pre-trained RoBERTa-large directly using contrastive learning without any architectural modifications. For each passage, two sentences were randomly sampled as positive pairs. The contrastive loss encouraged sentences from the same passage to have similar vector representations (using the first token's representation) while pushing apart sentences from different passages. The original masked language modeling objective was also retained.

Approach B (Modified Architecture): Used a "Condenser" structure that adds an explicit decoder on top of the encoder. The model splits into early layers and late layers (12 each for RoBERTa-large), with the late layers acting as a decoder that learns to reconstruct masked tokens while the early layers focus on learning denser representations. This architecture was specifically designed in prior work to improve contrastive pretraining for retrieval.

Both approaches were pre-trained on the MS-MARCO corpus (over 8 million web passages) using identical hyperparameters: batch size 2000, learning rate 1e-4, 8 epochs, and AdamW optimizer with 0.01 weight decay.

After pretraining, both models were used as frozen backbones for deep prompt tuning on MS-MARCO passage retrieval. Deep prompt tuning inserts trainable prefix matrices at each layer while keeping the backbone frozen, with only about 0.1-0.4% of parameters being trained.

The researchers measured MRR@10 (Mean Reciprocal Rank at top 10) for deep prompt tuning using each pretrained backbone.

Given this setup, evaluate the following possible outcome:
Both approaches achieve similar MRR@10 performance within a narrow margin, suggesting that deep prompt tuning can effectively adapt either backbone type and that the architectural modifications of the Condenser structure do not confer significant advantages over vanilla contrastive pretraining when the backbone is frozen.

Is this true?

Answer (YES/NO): NO